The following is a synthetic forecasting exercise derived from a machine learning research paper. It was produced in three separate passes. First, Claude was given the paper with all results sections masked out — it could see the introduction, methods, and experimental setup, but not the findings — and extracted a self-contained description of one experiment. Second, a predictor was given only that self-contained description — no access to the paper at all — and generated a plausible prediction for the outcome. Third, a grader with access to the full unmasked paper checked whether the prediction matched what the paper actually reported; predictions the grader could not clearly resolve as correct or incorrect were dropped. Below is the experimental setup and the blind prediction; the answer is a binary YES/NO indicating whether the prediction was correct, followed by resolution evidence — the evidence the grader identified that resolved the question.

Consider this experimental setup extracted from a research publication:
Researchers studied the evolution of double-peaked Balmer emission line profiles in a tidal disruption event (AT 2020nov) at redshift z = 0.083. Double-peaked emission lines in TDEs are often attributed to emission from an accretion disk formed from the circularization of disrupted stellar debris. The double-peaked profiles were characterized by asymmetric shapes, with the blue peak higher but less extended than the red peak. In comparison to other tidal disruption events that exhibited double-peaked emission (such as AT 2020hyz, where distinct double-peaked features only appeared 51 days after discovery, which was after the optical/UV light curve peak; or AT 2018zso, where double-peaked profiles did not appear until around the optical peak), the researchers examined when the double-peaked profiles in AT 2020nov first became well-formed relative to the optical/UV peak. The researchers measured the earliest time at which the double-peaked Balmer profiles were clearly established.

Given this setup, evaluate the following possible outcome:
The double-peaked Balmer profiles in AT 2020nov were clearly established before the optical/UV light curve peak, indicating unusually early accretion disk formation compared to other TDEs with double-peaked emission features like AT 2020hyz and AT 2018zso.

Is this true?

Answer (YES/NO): YES